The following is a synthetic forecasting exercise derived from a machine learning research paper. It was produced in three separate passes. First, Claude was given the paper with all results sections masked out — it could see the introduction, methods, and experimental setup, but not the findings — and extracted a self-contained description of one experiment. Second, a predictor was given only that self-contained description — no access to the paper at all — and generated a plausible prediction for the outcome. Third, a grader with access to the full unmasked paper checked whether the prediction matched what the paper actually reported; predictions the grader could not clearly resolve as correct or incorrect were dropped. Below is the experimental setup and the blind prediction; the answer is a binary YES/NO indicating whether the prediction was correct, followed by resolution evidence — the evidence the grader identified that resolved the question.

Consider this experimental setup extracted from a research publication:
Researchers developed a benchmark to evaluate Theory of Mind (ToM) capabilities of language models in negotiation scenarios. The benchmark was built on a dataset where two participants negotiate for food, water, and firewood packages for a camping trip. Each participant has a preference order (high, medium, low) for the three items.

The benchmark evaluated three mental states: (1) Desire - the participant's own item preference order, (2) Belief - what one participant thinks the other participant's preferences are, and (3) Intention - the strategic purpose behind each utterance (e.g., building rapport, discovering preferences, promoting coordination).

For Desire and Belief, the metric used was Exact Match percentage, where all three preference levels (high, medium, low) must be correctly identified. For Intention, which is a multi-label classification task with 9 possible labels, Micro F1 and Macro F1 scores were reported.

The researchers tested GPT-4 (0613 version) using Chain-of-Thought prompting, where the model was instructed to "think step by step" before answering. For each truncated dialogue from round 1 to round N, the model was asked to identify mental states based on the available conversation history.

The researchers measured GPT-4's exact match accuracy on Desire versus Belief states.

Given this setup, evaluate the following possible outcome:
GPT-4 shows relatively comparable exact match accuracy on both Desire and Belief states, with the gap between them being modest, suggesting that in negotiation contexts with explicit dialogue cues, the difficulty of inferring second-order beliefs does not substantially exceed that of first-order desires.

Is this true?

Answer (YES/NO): YES